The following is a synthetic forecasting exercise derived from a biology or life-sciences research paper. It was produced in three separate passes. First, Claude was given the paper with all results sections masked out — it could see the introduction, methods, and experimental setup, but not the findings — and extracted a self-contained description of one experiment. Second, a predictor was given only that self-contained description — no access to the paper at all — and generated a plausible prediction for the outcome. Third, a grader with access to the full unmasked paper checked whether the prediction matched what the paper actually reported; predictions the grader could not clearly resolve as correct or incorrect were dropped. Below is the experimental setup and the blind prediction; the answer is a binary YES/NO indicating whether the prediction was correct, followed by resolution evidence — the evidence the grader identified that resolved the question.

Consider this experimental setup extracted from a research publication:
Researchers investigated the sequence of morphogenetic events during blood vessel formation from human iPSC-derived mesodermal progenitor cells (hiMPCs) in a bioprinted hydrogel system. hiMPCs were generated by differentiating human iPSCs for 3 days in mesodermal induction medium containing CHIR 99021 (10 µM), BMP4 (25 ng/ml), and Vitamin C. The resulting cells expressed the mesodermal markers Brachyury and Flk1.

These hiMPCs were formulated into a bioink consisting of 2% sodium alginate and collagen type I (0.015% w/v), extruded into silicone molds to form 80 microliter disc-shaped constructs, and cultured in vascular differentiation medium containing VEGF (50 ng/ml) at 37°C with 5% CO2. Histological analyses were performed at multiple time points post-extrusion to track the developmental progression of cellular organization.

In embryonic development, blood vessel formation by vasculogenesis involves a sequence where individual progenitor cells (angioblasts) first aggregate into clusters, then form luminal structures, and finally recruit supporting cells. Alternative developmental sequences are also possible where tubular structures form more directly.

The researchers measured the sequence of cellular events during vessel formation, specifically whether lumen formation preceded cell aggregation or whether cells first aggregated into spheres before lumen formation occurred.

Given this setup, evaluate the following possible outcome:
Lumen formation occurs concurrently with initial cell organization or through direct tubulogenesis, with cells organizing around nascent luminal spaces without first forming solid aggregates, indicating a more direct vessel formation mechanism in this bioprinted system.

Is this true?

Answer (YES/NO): NO